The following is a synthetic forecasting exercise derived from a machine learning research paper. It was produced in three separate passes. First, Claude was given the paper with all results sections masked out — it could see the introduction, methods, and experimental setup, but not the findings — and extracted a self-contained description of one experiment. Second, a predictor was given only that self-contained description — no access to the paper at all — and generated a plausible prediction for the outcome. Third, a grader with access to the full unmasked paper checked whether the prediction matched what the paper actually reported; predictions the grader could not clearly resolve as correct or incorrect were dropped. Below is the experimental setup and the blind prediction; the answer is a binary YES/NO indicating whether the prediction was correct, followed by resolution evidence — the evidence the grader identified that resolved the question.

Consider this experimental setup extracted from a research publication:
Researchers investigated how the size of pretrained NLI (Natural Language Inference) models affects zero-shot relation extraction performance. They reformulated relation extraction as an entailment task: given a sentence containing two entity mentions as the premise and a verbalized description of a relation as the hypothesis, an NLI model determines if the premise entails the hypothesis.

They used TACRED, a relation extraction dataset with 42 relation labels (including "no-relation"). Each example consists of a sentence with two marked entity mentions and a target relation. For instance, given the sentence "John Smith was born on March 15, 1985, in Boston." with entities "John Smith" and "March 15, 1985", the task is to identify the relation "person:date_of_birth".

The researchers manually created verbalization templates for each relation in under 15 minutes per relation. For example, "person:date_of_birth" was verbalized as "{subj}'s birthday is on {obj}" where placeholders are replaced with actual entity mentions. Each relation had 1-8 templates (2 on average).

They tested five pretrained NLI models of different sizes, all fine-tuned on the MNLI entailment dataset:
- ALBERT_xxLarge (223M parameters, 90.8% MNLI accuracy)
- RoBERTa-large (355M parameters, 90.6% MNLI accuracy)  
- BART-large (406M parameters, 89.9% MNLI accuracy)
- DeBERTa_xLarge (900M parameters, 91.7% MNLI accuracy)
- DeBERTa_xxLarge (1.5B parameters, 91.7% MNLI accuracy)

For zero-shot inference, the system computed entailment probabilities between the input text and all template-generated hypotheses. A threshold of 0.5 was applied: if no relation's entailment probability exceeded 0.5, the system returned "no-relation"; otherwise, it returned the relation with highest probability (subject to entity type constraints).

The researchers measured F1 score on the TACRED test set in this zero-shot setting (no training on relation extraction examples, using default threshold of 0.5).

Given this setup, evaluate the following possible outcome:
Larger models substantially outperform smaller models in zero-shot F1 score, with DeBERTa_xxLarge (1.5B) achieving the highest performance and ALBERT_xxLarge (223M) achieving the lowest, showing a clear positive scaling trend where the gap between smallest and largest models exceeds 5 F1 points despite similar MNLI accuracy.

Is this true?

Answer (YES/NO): NO